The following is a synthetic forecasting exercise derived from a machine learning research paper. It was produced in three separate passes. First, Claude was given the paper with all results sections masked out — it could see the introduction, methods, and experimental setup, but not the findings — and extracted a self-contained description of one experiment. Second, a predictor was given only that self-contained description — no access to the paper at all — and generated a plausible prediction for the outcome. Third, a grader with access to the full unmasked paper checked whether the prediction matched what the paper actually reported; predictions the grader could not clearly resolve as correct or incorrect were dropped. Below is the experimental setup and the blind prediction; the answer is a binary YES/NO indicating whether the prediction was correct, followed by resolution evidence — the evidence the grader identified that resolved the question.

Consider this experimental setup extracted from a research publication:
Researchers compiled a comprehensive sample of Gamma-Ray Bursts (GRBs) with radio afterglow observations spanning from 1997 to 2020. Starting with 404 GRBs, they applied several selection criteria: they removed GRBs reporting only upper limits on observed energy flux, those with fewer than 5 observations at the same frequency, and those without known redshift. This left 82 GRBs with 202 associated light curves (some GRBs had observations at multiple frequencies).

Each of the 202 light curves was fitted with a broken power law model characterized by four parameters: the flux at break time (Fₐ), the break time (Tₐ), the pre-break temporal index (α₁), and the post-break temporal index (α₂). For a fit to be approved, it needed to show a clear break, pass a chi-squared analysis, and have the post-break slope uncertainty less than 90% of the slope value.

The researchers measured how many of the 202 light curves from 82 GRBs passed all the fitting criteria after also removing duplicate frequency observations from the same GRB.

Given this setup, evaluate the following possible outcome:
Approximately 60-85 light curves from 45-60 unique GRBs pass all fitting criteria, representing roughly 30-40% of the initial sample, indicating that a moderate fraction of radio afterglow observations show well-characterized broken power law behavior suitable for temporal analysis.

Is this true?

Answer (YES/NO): NO